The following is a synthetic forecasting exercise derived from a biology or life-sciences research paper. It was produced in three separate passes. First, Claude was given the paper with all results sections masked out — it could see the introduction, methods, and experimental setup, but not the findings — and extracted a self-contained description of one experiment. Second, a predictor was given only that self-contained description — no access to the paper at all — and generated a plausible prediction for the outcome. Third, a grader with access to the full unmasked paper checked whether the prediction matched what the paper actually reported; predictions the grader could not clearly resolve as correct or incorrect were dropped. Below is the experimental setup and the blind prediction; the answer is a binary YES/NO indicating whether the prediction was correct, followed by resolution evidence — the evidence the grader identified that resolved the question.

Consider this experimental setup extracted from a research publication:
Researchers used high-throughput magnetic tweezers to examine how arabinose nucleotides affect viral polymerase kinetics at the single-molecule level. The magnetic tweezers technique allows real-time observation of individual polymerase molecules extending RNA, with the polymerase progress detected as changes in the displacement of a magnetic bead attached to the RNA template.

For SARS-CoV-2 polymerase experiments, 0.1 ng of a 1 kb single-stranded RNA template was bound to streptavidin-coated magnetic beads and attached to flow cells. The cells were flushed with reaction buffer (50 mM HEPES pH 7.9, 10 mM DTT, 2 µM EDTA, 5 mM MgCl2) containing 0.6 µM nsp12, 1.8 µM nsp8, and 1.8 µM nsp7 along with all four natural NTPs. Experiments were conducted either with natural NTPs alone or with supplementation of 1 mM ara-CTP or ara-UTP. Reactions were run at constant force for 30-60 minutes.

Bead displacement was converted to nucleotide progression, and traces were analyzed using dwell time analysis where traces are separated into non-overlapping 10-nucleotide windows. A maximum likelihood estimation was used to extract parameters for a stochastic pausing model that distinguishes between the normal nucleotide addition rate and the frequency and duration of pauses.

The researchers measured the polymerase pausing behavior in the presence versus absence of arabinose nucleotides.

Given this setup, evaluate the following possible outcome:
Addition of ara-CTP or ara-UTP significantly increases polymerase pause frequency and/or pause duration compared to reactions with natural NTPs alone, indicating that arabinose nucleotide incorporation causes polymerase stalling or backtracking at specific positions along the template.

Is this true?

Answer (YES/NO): YES